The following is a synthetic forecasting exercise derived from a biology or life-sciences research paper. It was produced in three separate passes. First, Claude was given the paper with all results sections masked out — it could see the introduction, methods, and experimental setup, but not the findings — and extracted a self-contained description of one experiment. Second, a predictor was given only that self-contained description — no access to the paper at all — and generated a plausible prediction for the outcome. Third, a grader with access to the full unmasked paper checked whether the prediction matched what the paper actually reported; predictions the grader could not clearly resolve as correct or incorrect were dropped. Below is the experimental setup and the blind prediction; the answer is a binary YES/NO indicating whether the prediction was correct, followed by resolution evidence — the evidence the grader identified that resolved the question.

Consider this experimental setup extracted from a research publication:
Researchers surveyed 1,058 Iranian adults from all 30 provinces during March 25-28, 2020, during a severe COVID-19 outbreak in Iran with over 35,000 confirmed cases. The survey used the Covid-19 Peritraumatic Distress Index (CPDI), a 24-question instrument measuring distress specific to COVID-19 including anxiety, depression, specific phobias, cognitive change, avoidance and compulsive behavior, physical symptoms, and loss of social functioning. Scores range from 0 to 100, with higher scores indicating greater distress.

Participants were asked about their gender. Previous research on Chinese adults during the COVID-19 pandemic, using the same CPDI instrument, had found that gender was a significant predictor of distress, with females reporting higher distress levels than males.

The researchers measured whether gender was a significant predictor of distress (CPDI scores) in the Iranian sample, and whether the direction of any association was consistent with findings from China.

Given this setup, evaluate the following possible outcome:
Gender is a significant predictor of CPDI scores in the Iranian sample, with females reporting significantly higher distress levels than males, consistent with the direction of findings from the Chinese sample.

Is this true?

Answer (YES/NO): YES